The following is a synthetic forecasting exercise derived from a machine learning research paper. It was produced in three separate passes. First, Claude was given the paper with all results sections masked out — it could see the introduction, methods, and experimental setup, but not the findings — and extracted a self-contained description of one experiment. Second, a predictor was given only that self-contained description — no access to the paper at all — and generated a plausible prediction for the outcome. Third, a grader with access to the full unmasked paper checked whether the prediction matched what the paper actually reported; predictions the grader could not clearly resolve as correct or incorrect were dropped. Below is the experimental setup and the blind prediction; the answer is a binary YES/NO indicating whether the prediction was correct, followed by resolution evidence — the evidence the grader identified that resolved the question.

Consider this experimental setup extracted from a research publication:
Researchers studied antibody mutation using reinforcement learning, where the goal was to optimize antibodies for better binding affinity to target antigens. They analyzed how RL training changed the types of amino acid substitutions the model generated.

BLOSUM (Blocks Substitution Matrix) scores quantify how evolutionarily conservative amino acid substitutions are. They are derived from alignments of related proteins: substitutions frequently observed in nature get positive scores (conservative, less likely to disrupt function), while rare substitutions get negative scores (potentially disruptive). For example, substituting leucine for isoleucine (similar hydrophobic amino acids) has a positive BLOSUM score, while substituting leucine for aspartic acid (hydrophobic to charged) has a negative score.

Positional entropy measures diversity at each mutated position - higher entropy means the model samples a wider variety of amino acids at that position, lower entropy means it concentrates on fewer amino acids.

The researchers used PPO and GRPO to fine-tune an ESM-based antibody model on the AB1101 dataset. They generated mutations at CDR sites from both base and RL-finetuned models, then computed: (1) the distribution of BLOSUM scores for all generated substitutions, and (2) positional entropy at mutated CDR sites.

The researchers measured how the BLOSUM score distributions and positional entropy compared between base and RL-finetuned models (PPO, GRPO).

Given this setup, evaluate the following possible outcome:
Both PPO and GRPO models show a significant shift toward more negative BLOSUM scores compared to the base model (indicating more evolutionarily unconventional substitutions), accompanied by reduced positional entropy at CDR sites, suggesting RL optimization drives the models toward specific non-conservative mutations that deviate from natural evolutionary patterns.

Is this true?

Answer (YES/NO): NO